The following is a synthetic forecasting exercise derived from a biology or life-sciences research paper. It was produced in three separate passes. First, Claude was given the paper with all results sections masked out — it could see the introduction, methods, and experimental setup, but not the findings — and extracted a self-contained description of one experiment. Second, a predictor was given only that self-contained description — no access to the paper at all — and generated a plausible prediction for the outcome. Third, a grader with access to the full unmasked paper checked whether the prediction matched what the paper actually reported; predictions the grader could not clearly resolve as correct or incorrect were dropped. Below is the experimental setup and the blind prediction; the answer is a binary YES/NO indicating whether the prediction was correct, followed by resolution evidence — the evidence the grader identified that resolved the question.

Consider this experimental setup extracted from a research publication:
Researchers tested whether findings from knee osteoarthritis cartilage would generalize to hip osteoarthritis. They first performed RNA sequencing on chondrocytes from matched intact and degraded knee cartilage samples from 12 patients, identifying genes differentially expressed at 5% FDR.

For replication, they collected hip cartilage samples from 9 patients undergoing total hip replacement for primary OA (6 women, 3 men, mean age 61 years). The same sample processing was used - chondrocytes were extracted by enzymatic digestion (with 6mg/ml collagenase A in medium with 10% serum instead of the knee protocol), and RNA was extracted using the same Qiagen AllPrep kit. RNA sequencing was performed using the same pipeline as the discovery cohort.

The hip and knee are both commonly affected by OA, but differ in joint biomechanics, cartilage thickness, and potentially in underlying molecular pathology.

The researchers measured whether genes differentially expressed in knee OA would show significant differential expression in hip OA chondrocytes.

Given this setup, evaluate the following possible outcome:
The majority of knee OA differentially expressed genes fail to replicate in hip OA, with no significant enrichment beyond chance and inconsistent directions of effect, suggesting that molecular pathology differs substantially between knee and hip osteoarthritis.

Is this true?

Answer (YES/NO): NO